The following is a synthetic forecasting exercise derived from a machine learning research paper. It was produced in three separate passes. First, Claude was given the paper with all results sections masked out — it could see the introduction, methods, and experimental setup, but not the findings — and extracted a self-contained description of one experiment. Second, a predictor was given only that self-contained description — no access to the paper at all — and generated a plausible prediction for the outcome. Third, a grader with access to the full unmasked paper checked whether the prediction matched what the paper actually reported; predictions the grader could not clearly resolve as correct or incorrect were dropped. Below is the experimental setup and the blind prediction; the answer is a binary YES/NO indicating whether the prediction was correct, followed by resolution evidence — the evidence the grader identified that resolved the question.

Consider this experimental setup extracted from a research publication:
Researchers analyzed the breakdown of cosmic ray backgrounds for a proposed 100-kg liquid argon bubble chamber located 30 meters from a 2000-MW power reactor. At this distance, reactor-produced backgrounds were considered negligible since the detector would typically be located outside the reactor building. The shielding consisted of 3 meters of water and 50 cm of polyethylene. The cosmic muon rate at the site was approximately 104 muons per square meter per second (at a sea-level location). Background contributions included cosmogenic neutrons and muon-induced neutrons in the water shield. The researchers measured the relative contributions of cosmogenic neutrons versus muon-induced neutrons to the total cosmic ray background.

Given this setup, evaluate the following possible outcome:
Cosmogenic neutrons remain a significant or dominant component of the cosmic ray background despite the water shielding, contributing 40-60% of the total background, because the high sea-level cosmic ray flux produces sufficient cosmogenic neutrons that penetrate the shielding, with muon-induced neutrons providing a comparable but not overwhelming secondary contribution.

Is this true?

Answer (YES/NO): NO